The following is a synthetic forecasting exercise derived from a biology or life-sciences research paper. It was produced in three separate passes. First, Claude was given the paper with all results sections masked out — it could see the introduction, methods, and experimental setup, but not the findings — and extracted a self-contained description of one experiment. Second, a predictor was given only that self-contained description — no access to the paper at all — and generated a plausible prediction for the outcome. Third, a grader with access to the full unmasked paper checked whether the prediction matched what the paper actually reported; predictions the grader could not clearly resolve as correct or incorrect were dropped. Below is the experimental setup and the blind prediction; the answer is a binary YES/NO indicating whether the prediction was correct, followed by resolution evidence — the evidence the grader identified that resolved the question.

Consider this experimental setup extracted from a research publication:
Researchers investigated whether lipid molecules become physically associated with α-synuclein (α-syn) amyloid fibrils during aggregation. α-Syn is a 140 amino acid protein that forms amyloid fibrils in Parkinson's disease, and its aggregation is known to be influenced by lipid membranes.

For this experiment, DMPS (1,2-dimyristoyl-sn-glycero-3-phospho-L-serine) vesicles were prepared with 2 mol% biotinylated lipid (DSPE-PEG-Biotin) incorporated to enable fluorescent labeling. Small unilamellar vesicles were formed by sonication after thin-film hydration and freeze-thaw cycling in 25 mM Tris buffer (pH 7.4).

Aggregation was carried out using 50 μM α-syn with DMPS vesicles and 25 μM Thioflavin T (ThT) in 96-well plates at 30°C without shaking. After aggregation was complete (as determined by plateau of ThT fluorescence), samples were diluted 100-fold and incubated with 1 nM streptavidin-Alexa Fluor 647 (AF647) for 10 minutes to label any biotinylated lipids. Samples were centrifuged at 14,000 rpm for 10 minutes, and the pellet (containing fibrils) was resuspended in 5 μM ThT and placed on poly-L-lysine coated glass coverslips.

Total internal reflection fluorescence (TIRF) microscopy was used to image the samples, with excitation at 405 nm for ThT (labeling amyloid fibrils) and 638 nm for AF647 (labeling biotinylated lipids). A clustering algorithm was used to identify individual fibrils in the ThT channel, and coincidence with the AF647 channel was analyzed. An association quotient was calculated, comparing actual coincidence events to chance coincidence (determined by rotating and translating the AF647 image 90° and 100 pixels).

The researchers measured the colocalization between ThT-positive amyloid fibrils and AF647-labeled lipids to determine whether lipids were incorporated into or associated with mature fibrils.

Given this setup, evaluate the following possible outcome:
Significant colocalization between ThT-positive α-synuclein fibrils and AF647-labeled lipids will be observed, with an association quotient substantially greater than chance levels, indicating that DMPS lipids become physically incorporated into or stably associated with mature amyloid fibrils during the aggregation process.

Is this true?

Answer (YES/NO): YES